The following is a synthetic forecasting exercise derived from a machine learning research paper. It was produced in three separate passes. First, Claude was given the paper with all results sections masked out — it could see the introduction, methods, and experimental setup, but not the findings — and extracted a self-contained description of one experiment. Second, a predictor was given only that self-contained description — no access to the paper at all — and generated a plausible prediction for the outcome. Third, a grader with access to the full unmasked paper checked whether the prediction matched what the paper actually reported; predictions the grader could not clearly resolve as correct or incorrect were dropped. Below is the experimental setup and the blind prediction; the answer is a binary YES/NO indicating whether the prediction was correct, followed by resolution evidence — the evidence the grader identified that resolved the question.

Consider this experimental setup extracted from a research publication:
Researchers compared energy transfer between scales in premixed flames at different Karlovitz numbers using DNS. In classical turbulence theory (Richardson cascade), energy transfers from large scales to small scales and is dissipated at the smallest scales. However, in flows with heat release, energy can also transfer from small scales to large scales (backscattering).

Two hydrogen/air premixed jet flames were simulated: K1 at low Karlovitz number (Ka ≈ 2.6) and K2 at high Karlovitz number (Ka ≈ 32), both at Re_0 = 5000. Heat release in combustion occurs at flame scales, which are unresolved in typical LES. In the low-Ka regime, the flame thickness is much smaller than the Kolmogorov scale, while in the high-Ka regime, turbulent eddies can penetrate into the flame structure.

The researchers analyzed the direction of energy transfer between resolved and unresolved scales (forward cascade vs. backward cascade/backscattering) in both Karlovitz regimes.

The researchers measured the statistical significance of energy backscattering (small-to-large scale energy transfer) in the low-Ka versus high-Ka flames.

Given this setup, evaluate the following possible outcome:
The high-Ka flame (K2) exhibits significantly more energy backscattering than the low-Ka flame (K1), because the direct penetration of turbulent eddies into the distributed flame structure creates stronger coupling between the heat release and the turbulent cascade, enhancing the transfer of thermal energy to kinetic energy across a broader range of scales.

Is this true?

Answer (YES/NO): NO